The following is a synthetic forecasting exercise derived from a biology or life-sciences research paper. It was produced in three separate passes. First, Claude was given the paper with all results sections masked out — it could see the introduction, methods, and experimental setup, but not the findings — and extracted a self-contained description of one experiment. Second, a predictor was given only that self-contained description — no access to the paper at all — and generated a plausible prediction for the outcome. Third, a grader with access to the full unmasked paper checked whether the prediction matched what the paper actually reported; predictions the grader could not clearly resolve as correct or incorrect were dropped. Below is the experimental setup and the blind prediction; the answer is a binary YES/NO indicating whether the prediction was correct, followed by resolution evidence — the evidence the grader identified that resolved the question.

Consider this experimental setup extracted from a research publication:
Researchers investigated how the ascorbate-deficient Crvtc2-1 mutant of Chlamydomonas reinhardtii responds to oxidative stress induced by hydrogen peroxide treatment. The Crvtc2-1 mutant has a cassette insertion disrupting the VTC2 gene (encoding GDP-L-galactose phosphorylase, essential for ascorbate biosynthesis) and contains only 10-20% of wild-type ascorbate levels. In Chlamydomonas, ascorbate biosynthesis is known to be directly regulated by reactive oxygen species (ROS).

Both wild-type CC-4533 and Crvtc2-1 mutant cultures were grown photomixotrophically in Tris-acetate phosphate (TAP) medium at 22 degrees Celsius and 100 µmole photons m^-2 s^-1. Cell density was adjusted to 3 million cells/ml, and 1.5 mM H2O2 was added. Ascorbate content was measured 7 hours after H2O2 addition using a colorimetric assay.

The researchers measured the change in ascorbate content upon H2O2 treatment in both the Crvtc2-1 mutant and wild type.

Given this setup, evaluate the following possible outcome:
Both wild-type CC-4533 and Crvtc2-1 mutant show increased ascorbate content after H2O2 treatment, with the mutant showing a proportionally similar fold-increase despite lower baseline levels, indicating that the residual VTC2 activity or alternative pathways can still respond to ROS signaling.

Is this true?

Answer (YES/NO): NO